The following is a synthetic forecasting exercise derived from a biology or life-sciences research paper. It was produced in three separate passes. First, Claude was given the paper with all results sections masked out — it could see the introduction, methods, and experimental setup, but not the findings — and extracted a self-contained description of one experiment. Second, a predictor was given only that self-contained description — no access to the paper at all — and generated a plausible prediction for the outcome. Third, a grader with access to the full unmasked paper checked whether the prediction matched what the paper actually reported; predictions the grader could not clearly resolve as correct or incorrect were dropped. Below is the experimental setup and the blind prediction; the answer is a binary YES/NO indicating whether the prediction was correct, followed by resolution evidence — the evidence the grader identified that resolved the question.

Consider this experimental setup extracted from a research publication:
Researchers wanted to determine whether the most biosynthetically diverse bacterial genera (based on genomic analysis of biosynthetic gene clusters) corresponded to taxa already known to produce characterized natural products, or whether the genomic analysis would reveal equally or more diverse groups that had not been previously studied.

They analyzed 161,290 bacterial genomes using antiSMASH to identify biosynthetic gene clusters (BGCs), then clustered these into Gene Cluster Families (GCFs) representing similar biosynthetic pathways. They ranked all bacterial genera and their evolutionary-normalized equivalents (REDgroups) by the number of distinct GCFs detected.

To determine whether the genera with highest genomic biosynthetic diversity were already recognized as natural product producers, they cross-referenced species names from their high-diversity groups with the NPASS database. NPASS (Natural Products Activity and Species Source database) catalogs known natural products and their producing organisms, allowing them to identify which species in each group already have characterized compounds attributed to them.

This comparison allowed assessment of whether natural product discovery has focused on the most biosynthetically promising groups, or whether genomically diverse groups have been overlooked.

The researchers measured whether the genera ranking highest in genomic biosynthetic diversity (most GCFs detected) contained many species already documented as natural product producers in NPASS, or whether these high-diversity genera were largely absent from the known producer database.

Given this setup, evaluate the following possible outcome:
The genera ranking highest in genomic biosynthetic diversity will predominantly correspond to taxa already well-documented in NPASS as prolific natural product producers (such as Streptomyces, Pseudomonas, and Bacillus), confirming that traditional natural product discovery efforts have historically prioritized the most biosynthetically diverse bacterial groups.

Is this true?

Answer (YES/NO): NO